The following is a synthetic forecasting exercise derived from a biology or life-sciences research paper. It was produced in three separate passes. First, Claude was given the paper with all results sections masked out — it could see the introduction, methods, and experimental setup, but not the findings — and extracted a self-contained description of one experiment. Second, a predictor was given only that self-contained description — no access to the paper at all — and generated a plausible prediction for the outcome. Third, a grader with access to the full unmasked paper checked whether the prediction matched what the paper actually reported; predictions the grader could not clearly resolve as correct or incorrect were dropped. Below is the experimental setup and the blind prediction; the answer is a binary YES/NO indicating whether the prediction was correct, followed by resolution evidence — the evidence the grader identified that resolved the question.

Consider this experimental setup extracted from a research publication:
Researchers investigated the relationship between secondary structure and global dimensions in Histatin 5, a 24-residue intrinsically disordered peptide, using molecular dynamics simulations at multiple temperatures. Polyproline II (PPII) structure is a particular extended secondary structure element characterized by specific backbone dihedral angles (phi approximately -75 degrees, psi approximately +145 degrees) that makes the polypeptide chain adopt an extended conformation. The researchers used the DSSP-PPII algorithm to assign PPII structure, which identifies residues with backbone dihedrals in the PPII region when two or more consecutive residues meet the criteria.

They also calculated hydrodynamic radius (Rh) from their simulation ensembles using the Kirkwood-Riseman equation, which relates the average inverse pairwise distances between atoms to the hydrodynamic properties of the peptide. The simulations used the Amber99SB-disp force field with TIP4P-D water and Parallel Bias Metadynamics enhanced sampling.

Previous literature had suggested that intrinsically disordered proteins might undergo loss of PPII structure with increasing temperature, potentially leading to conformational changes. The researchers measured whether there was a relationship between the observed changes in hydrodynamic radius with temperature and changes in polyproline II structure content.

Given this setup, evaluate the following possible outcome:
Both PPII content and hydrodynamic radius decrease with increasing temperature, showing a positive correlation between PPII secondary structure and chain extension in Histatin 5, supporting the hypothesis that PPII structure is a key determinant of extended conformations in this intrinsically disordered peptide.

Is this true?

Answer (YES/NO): YES